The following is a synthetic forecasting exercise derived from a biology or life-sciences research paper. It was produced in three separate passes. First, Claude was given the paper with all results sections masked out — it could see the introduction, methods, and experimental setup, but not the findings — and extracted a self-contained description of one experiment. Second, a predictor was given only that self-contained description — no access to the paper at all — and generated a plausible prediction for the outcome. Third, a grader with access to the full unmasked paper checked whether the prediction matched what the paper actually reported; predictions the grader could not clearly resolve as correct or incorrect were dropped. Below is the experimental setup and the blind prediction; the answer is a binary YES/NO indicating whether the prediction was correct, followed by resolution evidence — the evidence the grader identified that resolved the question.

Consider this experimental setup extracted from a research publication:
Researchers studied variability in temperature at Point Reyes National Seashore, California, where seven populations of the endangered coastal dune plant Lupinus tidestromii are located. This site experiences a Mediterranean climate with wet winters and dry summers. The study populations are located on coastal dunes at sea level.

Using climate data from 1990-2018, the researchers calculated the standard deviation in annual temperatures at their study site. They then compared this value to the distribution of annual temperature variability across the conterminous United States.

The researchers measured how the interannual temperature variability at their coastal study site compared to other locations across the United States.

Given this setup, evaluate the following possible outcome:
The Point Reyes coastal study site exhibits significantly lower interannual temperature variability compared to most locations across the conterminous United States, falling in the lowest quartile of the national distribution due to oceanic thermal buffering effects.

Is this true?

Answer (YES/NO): NO